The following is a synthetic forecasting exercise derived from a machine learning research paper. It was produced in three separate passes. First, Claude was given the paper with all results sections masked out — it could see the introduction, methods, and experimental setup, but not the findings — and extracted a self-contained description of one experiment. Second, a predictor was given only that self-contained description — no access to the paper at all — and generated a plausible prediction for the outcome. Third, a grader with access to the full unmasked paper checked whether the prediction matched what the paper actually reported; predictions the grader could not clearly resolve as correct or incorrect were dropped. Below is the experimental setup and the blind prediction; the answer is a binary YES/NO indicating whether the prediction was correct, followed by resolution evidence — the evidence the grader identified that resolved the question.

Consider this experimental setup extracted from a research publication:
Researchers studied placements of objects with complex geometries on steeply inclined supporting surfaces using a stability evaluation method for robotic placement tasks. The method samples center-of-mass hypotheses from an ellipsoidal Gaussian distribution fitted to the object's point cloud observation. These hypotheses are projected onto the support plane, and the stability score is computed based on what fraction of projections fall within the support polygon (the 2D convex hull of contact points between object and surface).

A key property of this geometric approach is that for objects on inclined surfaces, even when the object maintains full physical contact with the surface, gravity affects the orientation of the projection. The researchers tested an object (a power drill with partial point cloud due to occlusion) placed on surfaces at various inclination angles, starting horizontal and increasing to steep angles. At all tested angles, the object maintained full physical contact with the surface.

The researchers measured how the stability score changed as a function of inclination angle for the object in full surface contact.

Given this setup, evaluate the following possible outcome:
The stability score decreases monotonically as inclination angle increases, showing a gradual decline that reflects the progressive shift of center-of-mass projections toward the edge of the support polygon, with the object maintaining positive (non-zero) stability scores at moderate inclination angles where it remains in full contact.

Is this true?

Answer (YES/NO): NO